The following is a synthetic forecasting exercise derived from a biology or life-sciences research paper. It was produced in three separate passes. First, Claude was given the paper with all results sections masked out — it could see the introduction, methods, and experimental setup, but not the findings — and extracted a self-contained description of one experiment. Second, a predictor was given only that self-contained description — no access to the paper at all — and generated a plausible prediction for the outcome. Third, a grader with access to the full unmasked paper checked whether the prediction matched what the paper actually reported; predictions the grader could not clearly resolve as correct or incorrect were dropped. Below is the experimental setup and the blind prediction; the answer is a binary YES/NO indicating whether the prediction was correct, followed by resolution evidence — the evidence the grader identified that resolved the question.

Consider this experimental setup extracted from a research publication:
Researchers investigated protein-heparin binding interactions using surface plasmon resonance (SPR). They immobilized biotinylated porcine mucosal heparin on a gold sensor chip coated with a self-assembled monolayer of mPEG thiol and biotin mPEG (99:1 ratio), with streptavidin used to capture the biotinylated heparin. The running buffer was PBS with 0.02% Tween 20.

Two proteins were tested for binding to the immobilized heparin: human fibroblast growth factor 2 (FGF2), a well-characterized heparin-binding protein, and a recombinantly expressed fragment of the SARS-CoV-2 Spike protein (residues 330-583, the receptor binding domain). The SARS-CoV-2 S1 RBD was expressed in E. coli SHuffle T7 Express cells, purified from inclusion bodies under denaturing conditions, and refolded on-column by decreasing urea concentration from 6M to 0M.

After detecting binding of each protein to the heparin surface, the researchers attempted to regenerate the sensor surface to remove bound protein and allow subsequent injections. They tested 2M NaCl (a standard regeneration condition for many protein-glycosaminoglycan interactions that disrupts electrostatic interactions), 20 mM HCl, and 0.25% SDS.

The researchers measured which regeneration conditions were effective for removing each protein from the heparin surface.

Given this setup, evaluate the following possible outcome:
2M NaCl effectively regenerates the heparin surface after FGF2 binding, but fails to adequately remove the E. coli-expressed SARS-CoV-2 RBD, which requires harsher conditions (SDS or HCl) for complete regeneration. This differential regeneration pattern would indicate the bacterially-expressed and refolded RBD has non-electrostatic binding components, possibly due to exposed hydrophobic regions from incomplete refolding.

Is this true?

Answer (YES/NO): NO